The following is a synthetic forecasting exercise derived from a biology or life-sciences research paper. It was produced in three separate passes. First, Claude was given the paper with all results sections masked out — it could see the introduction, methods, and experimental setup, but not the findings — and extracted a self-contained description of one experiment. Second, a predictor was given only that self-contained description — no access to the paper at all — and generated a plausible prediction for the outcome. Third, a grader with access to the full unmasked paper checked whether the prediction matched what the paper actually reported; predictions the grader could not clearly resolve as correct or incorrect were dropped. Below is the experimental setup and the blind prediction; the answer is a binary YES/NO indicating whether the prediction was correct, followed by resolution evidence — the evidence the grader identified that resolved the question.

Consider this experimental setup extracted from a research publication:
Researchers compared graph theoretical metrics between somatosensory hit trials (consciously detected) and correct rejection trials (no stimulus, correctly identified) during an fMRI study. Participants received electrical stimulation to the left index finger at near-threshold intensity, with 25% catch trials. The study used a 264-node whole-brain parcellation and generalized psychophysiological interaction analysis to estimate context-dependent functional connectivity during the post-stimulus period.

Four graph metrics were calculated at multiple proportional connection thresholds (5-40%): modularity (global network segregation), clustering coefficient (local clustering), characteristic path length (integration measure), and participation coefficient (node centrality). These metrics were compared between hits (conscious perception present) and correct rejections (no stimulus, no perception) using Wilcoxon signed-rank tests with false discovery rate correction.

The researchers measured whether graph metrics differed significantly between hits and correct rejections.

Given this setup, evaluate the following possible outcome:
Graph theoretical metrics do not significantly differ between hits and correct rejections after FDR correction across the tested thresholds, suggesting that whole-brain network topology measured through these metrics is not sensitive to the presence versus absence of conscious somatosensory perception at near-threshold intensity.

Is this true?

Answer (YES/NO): NO